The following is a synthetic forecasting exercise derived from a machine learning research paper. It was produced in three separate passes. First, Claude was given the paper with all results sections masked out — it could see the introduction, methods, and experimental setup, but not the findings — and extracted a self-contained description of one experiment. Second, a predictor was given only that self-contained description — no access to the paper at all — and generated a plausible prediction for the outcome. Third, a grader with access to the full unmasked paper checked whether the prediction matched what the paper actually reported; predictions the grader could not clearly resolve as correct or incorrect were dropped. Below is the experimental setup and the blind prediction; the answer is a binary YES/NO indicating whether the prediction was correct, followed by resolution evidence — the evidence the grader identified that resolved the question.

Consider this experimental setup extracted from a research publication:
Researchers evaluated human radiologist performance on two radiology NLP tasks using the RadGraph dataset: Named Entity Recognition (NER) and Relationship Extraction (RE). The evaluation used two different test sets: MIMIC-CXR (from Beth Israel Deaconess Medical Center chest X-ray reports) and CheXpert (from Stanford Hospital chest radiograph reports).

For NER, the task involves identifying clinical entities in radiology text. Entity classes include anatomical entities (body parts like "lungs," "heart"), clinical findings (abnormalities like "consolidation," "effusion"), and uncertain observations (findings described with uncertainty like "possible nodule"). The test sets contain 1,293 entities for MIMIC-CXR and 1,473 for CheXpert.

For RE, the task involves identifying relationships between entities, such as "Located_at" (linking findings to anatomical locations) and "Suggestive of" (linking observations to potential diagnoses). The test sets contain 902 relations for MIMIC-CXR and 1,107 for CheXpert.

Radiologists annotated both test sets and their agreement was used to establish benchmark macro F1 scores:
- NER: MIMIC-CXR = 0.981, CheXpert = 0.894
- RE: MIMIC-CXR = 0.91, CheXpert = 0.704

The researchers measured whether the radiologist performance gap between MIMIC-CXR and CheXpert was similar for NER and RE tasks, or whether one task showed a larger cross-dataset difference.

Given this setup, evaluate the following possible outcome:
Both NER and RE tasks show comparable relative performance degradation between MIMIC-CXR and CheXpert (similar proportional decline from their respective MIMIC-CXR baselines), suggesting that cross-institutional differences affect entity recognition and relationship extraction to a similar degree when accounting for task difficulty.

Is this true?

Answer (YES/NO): NO